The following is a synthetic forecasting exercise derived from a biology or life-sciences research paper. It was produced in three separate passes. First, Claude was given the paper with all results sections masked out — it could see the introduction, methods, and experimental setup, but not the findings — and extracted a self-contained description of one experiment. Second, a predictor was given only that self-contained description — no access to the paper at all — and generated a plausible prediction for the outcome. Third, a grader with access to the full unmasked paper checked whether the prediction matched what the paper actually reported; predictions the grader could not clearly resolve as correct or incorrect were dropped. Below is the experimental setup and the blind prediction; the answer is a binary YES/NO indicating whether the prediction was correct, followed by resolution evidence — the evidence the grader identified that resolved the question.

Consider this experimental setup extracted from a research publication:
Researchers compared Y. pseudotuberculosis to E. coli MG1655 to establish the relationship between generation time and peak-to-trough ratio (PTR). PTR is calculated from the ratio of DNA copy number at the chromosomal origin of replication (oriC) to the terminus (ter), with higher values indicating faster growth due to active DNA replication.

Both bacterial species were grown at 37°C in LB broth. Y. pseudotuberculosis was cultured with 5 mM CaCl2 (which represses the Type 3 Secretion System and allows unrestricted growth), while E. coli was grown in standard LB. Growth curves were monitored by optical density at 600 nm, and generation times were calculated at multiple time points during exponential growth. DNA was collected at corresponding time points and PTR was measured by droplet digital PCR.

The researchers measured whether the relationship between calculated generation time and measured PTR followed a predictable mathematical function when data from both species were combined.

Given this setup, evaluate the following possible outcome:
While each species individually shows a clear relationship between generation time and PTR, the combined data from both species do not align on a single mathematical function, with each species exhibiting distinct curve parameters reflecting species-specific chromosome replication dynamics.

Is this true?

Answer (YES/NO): NO